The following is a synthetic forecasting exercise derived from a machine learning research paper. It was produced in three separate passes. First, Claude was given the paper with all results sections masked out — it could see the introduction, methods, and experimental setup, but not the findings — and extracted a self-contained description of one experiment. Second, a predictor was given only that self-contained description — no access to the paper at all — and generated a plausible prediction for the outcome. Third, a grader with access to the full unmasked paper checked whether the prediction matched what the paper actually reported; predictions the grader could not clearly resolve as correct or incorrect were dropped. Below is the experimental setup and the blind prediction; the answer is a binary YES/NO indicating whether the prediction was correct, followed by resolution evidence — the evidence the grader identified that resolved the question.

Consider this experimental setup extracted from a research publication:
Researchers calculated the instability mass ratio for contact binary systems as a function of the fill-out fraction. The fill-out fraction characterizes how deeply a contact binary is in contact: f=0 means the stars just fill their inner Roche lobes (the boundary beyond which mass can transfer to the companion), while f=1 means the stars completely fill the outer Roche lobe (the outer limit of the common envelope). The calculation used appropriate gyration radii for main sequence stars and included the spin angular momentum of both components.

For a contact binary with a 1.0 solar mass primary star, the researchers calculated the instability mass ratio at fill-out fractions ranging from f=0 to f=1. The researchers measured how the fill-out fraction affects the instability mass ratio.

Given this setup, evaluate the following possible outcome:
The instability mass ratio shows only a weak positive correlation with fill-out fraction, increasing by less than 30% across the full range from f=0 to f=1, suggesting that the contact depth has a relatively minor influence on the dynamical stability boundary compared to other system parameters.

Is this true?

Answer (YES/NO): YES